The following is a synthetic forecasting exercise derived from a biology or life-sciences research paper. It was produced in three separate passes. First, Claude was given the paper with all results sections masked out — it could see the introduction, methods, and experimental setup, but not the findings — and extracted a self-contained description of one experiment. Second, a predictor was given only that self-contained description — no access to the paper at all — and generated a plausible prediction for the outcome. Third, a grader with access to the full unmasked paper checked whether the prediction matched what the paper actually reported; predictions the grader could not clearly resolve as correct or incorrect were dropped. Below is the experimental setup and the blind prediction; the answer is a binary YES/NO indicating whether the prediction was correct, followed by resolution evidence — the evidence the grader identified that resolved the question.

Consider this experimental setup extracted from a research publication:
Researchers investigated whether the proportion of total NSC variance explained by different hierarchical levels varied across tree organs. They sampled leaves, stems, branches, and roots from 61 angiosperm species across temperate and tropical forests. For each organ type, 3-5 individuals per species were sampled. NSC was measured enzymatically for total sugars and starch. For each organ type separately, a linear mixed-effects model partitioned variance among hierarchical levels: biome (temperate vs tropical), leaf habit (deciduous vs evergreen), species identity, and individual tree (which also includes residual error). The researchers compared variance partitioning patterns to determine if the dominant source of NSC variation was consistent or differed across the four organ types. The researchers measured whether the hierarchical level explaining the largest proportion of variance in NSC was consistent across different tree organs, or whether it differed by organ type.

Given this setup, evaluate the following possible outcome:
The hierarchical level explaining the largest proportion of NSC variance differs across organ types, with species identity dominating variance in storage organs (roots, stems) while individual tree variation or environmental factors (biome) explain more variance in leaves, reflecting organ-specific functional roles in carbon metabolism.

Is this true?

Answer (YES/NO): YES